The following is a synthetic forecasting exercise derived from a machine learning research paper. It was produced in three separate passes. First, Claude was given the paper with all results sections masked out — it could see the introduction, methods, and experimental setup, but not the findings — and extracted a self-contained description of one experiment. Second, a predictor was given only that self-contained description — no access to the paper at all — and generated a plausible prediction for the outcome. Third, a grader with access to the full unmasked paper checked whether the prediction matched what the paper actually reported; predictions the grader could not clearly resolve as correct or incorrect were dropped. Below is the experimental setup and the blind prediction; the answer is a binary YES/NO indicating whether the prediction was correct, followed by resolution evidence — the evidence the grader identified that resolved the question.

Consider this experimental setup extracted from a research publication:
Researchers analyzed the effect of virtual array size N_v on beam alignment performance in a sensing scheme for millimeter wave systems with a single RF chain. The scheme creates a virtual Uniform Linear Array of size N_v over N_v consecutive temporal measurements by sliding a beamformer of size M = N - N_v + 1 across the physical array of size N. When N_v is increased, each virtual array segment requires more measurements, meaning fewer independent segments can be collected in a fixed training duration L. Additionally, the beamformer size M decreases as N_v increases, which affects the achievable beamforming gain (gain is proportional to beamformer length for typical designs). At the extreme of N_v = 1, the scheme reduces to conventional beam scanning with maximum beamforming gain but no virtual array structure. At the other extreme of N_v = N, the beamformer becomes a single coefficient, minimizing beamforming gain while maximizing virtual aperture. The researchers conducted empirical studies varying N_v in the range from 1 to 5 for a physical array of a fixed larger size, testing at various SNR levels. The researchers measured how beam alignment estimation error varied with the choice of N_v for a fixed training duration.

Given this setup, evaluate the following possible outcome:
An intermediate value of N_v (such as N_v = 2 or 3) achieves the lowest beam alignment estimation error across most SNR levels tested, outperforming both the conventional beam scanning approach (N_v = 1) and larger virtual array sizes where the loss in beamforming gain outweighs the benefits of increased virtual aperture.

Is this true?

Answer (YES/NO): YES